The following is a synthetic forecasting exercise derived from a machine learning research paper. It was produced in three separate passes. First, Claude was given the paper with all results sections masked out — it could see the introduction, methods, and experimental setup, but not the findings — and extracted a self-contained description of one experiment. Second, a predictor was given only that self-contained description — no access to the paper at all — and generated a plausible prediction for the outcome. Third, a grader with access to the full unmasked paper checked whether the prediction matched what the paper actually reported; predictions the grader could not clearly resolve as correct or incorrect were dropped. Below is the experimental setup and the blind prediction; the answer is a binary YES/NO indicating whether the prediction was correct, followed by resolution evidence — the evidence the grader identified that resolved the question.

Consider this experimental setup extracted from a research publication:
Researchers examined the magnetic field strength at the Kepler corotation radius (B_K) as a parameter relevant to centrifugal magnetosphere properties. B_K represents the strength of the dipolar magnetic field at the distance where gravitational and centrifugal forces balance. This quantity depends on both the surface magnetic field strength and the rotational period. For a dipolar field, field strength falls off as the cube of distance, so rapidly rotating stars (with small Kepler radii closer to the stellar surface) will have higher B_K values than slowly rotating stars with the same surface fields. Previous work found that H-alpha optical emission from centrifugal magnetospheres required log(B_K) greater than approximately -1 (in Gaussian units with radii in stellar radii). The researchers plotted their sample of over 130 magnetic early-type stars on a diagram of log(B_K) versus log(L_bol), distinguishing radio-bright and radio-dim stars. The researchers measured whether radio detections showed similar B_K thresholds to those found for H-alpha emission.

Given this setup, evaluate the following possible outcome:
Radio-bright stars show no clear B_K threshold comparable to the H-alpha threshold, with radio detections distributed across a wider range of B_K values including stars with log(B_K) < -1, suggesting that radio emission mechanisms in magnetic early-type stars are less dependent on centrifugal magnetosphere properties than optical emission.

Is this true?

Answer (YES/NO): NO